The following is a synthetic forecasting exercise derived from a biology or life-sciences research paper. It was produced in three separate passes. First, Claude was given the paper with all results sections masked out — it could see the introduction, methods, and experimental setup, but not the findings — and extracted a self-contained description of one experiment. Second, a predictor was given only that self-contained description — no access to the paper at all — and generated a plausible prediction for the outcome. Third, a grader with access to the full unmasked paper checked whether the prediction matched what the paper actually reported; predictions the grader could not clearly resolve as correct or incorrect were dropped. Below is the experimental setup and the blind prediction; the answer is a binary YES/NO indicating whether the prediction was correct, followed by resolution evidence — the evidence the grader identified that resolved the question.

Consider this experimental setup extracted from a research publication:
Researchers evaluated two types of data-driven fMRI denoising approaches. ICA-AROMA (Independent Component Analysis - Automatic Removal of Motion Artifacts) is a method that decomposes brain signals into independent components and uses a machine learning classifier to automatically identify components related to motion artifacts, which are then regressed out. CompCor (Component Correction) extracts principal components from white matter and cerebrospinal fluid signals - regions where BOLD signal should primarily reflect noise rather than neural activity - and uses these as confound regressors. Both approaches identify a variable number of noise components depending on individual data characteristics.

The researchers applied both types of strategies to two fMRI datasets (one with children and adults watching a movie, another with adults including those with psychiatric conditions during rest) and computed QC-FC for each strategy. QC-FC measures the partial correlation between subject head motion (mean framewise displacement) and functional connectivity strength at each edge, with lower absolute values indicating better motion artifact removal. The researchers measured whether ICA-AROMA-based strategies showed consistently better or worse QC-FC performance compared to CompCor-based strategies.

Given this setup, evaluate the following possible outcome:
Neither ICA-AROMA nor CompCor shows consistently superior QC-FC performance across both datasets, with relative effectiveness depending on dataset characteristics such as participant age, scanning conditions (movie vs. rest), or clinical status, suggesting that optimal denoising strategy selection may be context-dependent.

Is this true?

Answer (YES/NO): NO